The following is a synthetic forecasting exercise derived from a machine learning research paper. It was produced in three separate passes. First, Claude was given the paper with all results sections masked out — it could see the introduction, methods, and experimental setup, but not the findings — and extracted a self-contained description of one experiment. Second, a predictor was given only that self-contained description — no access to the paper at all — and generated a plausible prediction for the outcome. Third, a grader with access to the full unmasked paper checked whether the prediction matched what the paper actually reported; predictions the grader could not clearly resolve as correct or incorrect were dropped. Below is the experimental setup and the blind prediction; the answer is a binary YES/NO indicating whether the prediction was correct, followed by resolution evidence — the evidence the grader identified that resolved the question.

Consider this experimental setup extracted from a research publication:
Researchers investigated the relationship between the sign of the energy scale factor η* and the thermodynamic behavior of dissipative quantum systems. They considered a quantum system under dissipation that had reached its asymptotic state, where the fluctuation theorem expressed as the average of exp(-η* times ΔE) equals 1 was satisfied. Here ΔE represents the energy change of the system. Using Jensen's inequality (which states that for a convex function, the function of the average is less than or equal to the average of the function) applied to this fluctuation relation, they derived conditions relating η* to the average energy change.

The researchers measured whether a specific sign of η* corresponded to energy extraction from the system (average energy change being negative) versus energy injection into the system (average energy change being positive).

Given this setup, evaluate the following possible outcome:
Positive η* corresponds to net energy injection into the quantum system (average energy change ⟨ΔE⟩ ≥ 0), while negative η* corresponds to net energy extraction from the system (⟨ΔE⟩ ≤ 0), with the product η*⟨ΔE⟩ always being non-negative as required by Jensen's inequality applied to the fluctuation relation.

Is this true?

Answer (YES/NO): YES